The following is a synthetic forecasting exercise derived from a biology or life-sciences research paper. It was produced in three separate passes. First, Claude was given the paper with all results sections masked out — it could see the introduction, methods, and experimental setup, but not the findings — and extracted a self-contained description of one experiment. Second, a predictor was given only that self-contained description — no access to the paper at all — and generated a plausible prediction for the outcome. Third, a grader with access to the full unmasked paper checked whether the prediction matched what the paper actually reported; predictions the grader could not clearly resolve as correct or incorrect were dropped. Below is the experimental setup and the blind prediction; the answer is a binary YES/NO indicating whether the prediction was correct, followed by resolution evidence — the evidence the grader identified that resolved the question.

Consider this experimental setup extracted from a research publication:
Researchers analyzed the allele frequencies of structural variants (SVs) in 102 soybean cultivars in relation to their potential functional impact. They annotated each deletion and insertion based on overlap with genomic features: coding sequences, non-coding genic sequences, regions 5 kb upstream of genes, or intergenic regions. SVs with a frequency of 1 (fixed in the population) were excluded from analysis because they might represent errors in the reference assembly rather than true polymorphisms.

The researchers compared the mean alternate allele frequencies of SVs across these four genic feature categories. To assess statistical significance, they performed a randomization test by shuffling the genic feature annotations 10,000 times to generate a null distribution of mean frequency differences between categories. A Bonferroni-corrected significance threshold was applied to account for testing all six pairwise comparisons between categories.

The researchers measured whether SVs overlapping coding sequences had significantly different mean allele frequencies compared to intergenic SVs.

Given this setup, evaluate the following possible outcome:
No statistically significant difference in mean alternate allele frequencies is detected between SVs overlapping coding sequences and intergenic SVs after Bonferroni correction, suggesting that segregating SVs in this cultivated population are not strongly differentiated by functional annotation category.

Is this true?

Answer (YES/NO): NO